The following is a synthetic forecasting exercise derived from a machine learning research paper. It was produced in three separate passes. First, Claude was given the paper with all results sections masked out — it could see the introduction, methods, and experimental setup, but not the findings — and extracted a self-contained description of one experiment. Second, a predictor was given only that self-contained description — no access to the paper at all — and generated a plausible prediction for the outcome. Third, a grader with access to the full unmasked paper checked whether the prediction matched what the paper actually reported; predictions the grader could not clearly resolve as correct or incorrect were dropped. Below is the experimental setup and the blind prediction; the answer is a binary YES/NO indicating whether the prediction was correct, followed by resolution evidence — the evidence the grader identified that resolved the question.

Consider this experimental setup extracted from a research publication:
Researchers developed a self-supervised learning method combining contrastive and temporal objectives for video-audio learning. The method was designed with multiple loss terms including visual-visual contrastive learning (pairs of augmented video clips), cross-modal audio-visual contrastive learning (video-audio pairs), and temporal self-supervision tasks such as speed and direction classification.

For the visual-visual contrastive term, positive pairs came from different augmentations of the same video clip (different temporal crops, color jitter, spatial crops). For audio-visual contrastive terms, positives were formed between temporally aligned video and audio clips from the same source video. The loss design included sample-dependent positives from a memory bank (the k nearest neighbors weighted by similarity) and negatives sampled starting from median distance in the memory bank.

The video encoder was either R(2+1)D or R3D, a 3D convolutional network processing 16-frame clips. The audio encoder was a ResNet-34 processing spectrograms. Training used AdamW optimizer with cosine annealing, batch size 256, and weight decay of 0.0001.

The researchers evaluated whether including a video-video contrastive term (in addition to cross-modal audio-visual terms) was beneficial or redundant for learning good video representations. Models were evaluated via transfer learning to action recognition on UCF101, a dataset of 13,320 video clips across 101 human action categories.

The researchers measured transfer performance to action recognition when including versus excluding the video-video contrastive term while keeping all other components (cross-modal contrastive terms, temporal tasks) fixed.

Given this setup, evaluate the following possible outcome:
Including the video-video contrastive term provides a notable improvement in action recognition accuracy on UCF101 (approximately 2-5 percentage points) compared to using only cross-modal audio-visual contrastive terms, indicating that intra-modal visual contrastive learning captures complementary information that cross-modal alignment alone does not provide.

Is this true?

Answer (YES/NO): NO